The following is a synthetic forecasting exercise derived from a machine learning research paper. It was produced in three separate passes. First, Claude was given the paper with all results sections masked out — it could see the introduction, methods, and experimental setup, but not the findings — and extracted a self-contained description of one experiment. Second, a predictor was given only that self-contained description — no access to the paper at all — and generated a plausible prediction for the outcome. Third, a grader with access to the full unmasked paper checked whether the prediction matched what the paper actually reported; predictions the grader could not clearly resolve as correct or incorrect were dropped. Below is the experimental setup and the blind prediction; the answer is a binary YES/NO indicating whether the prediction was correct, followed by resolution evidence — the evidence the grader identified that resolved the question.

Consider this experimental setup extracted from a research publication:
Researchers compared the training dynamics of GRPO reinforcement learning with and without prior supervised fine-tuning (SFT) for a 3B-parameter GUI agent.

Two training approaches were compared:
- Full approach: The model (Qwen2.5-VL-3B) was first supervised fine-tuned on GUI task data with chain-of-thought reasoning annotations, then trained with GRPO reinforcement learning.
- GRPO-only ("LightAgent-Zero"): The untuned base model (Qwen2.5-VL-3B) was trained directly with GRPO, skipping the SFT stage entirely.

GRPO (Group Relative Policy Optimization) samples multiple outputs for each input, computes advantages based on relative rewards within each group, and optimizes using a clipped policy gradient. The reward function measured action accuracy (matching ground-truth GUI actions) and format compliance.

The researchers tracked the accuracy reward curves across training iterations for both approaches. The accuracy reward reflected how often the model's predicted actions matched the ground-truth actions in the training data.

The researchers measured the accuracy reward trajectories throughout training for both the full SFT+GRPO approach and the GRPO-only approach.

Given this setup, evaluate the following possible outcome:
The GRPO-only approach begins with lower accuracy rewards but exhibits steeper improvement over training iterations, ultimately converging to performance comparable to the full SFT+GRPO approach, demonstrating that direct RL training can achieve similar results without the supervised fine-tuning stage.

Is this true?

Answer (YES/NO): NO